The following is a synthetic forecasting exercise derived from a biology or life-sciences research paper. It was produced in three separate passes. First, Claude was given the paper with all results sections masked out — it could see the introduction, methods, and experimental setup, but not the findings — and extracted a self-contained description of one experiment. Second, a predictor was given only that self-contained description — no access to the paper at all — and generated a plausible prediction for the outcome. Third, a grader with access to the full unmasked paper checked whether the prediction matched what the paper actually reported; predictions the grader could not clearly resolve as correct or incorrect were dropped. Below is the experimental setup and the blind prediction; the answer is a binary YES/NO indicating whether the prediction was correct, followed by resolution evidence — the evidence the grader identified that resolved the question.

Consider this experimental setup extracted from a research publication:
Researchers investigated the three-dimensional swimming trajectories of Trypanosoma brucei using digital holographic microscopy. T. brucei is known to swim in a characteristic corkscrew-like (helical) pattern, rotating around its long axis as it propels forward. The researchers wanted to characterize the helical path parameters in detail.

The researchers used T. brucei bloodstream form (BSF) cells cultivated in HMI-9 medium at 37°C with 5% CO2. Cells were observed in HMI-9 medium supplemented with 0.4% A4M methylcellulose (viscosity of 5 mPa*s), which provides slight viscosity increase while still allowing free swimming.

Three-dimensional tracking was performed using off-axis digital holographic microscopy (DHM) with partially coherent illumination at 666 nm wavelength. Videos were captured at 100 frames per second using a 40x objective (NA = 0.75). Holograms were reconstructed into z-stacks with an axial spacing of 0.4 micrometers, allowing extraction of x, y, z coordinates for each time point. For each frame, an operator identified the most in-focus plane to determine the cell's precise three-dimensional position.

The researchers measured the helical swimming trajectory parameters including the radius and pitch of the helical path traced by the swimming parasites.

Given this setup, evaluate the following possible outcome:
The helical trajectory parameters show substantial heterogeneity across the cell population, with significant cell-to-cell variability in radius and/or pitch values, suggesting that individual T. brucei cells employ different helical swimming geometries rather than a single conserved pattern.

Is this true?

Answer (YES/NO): NO